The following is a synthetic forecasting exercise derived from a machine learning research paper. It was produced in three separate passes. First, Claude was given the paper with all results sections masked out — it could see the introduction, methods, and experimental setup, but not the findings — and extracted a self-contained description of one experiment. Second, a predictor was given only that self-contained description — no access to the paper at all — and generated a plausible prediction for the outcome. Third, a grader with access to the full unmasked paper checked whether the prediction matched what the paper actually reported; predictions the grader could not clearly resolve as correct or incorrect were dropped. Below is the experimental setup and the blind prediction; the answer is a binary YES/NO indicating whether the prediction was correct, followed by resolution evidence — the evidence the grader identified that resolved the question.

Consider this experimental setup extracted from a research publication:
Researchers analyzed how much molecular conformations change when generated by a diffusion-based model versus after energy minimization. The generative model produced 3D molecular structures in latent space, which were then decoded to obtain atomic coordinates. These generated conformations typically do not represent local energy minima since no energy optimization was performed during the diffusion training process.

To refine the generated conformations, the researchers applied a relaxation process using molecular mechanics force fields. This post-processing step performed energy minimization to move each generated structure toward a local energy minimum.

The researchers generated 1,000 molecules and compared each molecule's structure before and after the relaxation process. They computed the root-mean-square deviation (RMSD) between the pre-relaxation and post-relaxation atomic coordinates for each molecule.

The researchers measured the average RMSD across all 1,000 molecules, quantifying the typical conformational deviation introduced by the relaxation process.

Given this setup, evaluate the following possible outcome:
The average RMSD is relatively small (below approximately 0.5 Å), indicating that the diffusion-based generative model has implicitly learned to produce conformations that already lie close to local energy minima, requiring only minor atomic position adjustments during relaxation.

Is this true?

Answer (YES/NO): NO